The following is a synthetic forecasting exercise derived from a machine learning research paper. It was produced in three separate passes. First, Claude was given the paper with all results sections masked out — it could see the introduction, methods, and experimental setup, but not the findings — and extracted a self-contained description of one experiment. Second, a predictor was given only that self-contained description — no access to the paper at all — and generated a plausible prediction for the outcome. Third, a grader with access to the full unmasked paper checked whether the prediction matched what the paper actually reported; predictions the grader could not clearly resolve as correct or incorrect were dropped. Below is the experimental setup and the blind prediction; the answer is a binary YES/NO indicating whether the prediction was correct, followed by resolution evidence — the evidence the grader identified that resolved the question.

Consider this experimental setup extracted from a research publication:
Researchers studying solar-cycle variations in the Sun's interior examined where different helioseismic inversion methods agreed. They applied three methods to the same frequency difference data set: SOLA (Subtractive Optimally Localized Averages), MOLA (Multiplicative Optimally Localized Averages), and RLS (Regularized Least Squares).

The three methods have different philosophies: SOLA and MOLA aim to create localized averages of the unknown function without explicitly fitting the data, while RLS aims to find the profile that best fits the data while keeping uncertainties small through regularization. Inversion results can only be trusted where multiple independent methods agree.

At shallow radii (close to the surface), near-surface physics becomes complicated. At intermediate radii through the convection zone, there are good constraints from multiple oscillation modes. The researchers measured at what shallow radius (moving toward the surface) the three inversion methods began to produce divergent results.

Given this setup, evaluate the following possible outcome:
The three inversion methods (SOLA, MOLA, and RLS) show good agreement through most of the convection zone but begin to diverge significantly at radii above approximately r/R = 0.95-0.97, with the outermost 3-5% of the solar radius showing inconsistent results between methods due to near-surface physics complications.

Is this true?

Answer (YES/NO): NO